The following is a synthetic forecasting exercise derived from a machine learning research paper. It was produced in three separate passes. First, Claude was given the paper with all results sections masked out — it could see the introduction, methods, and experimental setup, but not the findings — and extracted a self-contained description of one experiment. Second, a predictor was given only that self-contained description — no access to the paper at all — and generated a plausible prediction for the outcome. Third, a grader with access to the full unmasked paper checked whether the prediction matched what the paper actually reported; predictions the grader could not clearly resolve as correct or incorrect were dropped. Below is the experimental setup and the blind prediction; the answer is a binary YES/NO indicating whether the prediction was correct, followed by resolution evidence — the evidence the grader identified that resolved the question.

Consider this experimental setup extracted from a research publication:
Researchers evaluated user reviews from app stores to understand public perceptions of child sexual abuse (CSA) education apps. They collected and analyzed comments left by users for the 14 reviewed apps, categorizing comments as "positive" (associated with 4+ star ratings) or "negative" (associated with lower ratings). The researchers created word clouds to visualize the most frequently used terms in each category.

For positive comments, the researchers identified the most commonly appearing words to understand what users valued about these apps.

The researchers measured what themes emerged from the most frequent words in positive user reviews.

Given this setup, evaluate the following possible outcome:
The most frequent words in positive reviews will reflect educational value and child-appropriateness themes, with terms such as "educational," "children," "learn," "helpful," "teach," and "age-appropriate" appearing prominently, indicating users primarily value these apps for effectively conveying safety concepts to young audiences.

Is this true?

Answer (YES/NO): NO